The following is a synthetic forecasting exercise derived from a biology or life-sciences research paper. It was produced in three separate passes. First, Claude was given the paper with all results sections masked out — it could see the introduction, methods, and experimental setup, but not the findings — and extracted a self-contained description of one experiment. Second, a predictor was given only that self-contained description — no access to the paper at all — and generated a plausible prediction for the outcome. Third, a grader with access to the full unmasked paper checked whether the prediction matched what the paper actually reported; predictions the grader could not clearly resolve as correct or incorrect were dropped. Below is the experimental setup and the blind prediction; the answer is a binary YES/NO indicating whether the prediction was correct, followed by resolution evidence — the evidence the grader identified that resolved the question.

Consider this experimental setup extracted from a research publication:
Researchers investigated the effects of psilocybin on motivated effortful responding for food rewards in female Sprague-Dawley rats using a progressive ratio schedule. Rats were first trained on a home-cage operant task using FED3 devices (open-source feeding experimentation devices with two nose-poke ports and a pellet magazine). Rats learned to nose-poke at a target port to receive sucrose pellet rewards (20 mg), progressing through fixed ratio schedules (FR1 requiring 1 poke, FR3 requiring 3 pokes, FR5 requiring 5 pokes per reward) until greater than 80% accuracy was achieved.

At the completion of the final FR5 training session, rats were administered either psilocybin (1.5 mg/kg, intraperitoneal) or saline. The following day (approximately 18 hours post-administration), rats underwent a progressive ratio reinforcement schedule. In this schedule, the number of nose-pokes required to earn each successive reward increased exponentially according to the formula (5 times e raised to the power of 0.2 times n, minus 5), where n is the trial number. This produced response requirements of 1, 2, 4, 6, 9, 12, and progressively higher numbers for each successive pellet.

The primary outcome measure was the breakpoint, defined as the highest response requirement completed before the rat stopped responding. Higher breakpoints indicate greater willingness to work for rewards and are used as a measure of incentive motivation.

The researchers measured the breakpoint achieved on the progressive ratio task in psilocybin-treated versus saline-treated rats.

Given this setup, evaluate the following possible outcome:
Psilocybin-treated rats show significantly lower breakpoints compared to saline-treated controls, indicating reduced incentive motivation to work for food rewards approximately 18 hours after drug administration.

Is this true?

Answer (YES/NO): NO